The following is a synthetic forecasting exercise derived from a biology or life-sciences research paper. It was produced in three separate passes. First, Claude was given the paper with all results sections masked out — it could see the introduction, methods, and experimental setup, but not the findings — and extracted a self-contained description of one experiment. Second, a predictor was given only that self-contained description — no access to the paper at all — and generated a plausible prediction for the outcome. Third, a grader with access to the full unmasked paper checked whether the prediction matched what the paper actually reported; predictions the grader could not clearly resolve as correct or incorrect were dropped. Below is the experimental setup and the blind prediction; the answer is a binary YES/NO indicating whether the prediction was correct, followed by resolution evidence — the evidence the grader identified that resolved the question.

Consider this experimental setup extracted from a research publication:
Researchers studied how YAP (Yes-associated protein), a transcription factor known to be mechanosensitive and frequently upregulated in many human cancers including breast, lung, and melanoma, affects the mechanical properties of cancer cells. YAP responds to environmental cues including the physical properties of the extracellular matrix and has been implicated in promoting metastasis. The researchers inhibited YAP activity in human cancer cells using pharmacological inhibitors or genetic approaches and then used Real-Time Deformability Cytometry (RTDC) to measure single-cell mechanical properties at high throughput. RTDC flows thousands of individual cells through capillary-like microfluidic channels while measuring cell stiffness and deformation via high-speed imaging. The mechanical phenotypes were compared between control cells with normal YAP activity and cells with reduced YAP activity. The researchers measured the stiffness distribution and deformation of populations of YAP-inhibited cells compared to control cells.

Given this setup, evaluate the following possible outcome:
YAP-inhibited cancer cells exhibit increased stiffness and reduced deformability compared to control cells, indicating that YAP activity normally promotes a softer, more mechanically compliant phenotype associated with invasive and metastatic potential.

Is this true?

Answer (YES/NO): NO